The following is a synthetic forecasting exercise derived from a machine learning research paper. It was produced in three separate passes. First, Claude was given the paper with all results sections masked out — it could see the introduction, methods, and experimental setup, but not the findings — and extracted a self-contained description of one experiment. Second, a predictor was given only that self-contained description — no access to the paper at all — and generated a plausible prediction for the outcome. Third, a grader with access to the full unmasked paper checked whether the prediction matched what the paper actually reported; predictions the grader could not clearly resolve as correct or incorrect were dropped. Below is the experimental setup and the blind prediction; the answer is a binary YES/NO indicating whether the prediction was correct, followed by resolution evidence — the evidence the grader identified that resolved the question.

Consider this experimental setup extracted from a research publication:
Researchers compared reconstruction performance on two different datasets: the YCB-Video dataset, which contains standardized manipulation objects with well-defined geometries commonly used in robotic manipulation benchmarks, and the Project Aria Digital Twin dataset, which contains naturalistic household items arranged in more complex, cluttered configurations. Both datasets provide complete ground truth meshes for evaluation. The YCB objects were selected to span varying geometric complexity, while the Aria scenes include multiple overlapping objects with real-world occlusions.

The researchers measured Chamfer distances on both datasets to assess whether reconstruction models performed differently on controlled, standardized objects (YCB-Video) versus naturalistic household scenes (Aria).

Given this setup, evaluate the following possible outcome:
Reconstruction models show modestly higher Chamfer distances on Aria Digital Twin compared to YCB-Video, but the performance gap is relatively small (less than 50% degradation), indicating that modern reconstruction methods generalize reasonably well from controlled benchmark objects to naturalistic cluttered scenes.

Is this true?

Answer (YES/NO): NO